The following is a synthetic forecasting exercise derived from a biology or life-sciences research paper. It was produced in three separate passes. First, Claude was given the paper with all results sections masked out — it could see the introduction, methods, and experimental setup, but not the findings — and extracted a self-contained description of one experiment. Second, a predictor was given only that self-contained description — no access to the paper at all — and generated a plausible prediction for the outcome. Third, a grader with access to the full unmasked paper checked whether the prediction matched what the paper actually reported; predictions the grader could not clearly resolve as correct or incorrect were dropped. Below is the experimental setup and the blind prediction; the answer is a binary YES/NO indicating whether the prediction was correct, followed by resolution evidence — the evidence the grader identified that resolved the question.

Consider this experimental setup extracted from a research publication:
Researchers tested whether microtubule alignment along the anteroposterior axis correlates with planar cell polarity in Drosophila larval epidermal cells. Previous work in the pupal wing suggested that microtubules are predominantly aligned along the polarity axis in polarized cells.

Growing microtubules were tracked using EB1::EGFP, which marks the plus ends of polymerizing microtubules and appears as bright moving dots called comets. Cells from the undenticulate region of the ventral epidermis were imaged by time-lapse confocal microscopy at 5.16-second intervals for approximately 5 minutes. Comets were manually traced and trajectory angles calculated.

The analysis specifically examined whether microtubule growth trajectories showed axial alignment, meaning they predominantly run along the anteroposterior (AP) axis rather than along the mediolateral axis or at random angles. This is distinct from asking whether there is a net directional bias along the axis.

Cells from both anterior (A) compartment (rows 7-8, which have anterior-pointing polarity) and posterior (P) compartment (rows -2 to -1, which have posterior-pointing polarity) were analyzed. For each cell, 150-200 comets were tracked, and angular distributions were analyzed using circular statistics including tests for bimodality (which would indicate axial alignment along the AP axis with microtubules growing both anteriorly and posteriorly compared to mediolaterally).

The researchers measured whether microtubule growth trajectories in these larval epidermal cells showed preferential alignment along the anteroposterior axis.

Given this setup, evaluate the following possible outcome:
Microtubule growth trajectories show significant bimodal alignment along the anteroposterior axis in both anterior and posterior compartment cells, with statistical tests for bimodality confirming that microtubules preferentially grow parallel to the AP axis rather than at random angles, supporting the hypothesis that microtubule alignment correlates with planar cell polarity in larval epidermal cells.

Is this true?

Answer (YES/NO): NO